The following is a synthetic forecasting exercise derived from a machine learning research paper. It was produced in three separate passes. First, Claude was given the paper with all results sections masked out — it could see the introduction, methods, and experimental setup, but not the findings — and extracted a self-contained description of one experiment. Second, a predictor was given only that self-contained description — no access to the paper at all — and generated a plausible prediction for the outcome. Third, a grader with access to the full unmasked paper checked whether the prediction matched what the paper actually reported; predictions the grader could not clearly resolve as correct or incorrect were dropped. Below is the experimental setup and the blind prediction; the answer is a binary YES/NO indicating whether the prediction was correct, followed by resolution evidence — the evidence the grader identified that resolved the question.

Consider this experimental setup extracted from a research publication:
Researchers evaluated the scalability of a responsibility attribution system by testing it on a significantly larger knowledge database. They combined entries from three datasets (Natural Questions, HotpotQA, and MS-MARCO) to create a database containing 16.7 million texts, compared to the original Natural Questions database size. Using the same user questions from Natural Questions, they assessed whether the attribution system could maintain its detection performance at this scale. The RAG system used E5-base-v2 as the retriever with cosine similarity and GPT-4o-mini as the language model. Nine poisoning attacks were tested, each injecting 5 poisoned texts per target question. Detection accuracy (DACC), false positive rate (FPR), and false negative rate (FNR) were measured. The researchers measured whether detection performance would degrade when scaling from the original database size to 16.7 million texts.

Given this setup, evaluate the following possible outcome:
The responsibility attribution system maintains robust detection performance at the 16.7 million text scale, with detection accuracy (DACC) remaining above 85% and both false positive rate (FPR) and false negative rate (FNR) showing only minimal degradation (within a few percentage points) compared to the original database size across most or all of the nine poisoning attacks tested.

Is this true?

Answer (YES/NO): YES